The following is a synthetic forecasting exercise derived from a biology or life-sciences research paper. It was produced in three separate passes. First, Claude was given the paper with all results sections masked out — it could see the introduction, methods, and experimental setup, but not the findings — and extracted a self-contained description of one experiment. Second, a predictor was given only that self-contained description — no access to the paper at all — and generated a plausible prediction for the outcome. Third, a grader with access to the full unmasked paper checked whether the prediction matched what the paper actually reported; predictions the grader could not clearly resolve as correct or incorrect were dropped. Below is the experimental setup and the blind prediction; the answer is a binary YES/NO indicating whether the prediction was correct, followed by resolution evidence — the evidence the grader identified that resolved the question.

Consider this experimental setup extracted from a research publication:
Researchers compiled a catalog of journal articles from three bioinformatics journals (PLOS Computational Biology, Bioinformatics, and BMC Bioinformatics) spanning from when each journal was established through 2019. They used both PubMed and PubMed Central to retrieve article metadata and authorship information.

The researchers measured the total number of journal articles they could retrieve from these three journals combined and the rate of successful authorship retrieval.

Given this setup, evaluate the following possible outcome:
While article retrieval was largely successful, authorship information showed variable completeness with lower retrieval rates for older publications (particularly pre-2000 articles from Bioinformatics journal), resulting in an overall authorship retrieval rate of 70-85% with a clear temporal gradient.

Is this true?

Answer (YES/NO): NO